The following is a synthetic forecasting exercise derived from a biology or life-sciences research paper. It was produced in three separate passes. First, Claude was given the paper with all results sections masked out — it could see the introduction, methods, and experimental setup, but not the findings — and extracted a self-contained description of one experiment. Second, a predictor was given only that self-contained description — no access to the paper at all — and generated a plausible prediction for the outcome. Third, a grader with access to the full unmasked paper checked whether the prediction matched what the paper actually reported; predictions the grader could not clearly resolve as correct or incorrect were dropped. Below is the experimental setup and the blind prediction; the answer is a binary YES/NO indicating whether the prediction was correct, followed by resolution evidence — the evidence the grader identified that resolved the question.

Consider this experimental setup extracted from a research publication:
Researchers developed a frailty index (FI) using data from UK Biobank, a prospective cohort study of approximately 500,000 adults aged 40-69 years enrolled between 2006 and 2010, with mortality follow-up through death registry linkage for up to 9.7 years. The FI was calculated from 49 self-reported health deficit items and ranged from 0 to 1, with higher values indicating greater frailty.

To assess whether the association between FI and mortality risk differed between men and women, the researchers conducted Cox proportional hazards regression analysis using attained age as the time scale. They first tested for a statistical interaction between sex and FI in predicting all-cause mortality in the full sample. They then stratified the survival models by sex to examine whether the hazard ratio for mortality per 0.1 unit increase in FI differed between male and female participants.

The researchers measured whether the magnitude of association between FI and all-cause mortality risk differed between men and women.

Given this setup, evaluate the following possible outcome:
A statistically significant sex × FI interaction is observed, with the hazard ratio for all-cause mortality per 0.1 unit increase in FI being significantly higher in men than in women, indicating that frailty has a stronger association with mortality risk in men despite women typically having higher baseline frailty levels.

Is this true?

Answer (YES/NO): YES